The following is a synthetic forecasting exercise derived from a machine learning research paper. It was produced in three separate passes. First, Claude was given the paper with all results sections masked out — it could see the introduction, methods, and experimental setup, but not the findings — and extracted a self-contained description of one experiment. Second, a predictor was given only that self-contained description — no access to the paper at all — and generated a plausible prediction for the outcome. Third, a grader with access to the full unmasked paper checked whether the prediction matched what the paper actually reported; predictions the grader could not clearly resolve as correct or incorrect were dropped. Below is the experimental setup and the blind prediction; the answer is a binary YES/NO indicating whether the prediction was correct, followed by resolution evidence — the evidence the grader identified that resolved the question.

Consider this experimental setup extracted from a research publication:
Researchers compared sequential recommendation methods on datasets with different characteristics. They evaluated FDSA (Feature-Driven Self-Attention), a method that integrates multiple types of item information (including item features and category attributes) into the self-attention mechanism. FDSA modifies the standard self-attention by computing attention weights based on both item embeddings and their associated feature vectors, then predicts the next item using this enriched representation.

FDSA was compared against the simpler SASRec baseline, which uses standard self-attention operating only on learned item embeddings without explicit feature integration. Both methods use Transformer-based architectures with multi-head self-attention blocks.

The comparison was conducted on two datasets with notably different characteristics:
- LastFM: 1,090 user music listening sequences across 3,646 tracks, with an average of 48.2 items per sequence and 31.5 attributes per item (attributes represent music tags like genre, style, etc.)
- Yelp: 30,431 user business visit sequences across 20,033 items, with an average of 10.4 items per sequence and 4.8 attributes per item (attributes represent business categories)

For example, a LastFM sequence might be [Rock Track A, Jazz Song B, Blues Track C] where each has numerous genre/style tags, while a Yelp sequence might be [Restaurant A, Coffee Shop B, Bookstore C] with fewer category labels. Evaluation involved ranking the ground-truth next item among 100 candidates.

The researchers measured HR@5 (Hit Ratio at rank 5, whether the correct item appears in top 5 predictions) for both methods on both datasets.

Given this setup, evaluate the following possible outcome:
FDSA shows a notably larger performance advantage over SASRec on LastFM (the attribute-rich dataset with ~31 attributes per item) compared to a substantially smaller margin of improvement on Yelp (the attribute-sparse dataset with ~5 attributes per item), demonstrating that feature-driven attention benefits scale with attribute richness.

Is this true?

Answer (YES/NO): NO